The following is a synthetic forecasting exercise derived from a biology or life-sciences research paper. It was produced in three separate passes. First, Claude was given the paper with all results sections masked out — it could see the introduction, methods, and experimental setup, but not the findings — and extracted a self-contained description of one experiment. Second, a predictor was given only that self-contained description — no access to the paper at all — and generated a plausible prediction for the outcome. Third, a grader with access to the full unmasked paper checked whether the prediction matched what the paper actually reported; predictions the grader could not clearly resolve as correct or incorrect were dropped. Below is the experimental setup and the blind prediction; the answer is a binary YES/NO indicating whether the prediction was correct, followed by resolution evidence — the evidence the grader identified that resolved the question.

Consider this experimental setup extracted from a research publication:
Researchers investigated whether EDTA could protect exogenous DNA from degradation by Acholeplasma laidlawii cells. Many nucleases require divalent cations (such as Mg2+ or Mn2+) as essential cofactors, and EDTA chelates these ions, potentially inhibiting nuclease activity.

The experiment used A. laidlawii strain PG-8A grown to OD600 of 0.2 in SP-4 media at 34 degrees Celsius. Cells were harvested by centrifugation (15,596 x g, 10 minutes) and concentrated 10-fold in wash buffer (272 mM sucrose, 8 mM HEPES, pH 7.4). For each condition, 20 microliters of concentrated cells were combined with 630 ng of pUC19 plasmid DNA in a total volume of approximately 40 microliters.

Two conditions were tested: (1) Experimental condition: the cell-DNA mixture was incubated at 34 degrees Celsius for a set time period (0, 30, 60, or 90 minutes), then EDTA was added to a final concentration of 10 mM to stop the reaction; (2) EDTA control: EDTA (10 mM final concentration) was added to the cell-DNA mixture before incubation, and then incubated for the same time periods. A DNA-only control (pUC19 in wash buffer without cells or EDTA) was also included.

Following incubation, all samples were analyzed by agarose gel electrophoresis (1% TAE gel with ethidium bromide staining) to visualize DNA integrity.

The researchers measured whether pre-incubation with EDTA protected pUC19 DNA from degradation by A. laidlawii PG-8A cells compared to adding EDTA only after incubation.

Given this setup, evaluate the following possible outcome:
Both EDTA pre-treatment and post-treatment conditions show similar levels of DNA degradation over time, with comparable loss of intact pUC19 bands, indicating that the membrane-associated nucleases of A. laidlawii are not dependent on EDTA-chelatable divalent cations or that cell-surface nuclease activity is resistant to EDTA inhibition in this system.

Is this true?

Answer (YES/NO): NO